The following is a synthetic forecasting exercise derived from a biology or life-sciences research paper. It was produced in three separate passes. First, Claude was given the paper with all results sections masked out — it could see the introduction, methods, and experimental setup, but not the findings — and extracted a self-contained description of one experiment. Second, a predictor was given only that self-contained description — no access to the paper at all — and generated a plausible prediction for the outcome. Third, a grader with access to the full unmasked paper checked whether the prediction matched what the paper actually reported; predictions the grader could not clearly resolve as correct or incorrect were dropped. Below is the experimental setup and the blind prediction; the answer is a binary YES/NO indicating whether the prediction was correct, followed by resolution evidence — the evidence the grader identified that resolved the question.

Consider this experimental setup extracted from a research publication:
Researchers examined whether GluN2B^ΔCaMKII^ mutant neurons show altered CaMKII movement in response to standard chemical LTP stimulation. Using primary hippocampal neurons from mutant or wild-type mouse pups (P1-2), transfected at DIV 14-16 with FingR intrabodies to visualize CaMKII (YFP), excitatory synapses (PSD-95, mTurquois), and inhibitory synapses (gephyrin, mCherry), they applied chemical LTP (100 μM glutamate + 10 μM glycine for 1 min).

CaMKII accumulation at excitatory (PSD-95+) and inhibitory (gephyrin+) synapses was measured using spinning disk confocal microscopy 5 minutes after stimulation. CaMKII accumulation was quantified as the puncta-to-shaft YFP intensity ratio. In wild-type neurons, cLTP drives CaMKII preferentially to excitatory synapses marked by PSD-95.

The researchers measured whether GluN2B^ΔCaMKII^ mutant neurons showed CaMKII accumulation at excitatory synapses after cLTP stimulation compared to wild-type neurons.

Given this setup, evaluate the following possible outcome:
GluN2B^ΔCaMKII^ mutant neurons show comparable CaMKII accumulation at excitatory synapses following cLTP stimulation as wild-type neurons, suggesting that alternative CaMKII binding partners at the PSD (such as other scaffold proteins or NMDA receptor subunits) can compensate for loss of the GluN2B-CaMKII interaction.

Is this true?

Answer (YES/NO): NO